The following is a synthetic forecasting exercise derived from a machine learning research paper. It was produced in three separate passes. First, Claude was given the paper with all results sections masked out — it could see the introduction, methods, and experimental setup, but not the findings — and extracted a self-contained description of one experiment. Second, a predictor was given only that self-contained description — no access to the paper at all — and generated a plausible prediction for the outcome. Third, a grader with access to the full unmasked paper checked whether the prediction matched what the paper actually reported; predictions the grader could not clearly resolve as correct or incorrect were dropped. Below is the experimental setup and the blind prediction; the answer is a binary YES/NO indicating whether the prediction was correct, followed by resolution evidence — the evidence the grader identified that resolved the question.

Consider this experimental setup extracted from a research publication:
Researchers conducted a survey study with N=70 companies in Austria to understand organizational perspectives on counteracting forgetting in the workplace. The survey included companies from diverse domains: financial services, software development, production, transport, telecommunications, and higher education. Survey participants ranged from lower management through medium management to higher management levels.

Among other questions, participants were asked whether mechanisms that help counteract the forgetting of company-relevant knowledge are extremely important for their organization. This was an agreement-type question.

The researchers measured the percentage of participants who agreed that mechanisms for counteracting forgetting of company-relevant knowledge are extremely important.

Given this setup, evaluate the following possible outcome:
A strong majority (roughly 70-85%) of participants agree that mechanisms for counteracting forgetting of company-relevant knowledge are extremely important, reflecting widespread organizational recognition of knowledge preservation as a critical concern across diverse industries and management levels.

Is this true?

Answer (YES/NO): NO